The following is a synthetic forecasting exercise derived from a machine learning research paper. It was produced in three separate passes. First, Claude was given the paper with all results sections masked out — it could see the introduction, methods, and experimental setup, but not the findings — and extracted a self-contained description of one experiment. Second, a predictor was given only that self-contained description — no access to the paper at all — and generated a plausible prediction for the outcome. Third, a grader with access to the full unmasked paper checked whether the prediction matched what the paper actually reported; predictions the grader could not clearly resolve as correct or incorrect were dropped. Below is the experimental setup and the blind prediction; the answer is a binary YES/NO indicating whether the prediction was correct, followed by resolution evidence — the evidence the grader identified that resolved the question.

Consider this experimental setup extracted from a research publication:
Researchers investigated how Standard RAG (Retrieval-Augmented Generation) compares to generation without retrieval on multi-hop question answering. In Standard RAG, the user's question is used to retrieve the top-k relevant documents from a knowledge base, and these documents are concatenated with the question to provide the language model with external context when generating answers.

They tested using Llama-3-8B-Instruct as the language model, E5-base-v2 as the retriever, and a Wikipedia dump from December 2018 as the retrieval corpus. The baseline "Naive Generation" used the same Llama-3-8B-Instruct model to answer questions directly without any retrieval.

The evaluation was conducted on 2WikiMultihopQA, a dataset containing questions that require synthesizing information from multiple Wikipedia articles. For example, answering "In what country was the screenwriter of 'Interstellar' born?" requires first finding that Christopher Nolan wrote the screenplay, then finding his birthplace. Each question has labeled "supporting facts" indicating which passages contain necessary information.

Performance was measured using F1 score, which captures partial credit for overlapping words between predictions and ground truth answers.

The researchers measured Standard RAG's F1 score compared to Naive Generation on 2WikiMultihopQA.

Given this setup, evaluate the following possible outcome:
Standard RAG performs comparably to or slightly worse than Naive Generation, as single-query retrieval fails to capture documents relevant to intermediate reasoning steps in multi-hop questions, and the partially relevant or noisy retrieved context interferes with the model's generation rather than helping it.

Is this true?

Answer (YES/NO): NO